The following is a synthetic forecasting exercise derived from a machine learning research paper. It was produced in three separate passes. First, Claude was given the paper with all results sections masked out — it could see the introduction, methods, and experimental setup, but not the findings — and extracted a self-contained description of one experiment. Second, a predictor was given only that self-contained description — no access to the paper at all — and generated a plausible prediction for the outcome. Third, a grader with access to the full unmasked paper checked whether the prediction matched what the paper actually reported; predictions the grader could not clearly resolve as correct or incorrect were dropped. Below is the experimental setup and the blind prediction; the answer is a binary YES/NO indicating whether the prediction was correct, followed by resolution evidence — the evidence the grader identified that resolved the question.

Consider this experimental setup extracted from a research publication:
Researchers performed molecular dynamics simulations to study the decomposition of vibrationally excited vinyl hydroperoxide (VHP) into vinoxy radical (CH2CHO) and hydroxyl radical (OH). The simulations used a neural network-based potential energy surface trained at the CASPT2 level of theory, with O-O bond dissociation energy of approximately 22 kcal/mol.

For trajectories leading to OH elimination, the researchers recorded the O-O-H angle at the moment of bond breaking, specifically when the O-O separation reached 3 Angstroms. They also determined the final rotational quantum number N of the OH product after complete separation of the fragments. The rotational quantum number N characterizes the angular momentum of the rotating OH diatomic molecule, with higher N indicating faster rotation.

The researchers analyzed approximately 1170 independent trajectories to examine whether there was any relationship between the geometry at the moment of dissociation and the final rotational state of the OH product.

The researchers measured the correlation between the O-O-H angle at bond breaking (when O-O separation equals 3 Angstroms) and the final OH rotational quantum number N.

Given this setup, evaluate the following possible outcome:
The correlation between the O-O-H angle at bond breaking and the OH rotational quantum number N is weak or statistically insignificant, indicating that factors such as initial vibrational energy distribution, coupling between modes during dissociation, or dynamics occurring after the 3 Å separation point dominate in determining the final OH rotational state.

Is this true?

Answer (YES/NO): NO